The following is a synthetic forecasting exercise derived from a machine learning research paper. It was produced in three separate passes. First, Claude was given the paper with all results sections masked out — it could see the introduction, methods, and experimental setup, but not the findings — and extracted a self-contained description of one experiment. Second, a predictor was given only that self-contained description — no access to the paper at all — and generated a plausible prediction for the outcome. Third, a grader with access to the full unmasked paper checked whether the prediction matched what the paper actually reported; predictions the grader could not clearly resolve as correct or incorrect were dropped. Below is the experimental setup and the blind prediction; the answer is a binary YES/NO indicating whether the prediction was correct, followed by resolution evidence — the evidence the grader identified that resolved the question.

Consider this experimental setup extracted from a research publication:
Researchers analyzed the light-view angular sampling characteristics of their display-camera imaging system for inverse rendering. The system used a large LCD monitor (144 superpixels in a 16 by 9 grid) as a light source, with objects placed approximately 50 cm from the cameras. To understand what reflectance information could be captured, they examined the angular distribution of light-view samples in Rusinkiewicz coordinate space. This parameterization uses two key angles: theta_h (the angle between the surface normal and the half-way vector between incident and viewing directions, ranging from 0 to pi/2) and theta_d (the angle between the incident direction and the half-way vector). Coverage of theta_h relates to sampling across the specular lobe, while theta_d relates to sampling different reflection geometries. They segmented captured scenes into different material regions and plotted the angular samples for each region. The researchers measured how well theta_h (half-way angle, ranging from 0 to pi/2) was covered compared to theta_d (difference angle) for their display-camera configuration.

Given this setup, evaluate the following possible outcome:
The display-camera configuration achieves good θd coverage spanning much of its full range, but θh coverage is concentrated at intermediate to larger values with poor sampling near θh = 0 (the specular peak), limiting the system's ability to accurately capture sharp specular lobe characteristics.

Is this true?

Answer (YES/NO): NO